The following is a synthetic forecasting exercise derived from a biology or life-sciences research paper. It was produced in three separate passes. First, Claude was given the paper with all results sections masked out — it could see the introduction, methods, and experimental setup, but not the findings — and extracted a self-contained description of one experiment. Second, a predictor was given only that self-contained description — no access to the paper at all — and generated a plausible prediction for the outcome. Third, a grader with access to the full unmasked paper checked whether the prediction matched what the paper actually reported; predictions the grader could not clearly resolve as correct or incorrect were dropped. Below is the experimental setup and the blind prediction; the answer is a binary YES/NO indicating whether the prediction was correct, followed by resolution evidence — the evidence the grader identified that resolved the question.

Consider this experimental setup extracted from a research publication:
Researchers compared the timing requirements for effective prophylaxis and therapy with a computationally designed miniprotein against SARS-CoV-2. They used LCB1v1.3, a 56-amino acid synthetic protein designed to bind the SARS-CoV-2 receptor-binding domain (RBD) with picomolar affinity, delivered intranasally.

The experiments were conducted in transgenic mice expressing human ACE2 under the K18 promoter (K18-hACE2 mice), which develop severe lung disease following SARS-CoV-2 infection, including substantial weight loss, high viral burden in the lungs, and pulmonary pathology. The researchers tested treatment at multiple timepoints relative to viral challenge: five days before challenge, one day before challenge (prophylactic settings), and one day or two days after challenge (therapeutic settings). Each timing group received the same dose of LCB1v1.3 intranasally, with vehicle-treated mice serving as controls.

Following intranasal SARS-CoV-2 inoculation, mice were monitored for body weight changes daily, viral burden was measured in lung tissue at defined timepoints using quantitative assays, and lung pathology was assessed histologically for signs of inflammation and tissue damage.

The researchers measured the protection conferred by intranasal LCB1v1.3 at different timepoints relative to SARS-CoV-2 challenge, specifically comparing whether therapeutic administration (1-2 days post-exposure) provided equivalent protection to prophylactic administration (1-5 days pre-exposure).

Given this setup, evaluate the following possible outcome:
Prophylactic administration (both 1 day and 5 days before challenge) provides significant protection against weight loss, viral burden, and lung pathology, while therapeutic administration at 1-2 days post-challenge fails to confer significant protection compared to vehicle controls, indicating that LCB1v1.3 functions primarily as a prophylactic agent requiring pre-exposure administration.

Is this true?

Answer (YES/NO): NO